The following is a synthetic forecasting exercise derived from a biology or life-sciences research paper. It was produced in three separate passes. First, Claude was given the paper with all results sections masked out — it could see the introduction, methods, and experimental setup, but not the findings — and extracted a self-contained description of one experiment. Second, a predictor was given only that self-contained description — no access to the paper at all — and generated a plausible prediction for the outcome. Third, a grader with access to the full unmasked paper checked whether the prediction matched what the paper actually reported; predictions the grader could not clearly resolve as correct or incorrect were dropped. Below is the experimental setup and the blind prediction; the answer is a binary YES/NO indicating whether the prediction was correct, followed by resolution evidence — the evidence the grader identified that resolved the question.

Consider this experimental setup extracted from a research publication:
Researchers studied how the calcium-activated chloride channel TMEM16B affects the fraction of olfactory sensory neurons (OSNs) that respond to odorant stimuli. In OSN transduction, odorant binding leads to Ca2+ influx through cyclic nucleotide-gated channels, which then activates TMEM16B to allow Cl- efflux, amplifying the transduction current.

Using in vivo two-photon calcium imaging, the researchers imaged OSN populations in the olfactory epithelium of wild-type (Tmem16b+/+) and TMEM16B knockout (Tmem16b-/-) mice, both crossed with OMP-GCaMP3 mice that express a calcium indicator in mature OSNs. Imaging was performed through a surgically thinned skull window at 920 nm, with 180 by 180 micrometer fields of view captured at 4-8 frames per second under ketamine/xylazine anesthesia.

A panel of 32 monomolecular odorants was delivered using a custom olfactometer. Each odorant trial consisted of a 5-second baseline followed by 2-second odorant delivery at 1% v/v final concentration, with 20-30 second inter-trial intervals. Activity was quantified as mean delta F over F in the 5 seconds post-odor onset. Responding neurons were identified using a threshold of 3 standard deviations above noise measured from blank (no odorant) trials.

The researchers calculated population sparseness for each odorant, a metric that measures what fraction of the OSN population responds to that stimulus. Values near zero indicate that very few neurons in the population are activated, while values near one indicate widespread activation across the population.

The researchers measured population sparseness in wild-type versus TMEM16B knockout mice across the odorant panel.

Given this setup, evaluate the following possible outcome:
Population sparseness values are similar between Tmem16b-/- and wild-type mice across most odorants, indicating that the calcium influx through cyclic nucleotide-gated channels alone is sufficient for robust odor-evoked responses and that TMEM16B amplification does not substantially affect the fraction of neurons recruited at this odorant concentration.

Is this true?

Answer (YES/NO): NO